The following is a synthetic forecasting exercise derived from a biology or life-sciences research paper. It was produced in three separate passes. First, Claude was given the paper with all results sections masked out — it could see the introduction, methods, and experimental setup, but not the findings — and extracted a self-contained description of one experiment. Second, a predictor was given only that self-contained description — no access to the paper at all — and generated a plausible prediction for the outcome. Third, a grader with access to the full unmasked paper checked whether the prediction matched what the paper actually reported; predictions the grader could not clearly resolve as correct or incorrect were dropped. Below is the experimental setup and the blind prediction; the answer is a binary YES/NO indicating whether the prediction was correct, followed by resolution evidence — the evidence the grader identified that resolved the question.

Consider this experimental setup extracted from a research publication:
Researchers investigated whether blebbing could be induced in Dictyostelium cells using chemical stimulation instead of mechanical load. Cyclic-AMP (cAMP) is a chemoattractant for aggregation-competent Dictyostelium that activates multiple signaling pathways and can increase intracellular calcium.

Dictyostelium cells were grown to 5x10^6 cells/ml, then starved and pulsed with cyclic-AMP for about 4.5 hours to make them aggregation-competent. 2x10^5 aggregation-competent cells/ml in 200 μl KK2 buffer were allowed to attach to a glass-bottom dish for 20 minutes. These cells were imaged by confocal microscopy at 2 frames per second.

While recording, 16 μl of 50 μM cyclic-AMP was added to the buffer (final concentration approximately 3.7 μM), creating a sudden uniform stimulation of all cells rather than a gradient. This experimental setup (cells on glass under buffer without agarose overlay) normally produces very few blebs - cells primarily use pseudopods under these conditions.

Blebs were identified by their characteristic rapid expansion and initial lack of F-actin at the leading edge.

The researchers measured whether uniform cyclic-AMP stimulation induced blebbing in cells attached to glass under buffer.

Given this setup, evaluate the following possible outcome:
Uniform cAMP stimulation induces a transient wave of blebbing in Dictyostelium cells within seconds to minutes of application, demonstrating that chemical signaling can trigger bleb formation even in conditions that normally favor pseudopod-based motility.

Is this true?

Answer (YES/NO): YES